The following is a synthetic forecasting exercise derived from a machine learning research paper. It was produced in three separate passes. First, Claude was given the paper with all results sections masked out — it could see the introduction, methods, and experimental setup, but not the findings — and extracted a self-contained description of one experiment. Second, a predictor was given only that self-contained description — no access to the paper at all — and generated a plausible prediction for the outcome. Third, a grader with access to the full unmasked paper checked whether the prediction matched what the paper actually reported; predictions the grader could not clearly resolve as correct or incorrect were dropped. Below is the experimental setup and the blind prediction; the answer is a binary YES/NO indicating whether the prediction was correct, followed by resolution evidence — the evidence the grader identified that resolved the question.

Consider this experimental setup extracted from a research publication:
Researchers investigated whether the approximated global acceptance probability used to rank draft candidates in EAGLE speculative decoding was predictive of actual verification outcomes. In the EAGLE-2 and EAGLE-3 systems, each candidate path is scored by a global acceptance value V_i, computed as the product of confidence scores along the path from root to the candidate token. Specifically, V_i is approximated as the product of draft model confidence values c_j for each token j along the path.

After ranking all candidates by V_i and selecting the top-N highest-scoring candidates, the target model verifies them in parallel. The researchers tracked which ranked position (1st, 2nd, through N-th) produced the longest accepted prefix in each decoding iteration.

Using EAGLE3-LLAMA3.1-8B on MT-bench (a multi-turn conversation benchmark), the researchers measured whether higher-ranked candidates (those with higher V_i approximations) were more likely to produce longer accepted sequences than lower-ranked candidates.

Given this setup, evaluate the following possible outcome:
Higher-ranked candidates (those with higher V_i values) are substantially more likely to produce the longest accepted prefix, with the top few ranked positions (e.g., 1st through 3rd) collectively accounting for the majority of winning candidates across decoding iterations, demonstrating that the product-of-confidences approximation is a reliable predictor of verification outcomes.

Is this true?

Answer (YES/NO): YES